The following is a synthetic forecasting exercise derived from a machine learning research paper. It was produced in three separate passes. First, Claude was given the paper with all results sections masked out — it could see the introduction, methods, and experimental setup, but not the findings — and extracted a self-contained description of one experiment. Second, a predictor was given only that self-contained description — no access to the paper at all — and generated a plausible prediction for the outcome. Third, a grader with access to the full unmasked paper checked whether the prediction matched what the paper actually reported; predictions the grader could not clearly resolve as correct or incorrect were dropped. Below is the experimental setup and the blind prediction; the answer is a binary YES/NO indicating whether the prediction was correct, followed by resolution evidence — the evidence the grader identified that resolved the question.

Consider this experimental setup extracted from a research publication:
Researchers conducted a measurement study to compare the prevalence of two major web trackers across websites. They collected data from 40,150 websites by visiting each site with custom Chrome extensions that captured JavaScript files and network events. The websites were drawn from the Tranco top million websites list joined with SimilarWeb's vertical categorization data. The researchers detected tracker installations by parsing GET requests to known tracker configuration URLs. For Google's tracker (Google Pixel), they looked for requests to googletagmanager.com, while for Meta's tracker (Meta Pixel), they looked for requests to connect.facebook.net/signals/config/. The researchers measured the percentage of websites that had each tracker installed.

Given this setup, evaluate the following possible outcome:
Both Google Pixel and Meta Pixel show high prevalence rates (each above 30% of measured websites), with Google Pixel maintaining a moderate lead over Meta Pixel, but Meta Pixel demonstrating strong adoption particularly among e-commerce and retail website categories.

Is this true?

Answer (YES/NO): NO